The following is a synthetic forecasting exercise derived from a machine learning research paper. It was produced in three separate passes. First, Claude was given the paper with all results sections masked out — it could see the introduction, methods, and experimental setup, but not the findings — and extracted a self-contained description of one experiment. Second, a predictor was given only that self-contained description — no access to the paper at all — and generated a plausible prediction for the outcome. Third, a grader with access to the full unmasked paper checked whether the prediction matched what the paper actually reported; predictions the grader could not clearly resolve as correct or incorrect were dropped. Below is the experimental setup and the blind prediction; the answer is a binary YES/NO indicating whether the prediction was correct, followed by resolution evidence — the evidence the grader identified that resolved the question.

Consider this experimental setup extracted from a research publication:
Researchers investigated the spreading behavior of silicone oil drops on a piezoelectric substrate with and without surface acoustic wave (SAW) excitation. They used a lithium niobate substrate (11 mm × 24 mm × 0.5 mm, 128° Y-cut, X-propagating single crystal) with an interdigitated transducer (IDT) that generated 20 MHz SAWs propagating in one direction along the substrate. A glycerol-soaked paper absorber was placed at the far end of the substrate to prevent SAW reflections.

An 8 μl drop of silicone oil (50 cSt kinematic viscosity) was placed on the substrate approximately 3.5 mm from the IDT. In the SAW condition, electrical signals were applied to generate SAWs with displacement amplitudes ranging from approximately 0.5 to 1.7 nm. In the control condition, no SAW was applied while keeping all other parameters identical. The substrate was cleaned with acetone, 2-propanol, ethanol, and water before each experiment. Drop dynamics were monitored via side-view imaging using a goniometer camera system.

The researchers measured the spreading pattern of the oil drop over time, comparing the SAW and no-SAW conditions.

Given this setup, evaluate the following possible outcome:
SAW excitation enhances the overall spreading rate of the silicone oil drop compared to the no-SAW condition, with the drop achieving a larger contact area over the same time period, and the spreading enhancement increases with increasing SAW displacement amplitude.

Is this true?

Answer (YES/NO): NO